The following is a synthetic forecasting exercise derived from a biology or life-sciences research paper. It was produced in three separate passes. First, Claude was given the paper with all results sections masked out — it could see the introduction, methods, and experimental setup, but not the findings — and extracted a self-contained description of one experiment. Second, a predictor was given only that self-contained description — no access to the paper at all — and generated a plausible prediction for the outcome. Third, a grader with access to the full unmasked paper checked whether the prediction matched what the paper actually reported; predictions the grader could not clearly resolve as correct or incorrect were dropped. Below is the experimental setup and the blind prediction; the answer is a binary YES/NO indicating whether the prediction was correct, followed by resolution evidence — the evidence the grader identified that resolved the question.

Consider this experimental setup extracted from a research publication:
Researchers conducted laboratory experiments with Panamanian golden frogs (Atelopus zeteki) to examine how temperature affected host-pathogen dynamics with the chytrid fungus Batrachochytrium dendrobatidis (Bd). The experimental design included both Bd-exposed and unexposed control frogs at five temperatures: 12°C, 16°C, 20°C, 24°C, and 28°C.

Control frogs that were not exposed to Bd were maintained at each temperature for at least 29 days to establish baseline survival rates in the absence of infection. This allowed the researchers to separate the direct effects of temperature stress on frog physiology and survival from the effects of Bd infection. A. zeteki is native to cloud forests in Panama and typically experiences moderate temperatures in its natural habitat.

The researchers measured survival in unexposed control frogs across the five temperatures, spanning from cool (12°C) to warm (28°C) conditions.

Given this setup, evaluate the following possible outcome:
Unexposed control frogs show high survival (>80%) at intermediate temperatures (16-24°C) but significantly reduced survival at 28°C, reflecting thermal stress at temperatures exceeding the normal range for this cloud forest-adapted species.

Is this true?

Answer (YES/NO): NO